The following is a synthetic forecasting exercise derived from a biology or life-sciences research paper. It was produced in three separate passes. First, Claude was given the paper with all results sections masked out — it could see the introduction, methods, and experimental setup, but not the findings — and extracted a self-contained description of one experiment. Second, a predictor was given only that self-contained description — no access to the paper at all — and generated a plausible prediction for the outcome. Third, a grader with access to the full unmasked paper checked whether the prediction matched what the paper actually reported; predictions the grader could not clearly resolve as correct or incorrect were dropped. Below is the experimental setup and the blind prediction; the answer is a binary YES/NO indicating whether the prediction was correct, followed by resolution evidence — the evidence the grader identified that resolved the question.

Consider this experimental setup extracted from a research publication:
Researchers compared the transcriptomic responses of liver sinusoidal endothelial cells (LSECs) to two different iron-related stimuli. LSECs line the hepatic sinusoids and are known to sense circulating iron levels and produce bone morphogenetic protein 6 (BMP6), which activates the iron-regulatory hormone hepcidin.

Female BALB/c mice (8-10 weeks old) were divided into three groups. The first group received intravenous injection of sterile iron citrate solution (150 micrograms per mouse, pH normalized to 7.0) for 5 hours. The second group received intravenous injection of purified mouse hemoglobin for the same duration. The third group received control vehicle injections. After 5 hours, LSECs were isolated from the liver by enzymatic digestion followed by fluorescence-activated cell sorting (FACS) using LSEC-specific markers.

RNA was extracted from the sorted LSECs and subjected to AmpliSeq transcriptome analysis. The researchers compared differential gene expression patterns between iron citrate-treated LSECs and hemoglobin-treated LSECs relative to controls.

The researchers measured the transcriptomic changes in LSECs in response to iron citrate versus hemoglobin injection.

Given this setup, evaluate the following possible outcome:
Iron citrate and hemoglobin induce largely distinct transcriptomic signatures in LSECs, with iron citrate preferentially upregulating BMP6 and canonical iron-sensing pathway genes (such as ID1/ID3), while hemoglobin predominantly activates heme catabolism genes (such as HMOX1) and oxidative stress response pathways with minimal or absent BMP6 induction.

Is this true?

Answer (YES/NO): NO